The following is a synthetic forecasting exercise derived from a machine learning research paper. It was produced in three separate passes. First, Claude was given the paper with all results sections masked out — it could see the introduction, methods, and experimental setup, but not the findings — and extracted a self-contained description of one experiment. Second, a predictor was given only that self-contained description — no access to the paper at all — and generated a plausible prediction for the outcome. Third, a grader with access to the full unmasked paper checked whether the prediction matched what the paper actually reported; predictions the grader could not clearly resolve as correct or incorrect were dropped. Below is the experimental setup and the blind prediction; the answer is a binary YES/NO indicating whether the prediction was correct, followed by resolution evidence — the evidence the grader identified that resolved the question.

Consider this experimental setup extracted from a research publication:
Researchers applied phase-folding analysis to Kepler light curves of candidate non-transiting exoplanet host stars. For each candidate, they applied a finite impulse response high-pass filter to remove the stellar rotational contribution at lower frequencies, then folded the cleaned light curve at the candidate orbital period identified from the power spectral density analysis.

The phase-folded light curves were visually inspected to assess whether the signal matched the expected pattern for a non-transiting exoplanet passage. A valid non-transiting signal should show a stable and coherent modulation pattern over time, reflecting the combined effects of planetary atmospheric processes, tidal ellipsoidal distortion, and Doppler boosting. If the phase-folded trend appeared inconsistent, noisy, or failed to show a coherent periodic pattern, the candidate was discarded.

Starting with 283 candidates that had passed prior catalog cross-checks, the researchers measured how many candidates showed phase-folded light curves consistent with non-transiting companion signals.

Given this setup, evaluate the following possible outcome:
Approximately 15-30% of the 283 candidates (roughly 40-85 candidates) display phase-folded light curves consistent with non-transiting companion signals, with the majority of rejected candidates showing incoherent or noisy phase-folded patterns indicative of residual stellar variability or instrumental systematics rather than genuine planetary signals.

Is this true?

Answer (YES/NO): NO